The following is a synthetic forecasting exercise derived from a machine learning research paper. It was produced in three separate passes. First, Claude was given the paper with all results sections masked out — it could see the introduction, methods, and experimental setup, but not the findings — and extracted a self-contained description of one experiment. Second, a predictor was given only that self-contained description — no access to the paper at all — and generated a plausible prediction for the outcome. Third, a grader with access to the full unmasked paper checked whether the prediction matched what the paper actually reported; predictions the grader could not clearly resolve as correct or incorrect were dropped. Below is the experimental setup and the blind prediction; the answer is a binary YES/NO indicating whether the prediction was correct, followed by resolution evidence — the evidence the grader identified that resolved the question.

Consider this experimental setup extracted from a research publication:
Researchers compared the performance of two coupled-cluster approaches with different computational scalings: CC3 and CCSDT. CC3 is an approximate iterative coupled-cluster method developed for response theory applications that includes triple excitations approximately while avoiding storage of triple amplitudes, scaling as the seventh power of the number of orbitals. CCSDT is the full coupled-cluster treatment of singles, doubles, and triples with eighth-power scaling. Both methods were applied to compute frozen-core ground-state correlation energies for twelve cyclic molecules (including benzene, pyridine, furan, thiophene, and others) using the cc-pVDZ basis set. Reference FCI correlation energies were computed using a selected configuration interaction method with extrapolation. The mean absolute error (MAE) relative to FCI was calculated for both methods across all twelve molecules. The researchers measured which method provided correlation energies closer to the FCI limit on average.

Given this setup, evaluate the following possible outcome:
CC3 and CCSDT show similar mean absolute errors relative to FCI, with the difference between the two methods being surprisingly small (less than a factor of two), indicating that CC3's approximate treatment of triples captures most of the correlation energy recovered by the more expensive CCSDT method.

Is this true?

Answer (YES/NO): NO